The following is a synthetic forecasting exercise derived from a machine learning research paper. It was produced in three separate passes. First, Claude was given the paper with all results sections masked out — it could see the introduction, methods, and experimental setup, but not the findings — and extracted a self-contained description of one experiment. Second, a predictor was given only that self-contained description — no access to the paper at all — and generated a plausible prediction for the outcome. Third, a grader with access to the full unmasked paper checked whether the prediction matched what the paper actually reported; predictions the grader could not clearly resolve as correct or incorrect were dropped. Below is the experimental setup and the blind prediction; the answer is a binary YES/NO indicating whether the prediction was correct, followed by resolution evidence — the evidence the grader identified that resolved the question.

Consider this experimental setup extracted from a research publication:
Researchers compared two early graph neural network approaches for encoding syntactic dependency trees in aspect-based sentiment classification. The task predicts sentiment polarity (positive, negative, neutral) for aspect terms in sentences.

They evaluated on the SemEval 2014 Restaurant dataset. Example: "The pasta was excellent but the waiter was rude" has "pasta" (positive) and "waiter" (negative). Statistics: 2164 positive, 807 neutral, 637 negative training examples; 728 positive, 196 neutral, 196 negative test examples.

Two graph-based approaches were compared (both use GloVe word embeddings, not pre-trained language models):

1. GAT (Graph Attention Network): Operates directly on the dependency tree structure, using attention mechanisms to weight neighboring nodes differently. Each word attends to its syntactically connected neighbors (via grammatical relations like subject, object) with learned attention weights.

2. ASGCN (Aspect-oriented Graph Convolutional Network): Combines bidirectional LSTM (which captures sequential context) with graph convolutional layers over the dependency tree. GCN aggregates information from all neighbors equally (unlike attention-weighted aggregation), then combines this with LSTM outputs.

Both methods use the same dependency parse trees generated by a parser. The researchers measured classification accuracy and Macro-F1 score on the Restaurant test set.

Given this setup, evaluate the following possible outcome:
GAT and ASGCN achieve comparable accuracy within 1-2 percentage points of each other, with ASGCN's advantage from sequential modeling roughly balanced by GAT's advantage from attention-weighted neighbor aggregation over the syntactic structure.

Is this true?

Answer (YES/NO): NO